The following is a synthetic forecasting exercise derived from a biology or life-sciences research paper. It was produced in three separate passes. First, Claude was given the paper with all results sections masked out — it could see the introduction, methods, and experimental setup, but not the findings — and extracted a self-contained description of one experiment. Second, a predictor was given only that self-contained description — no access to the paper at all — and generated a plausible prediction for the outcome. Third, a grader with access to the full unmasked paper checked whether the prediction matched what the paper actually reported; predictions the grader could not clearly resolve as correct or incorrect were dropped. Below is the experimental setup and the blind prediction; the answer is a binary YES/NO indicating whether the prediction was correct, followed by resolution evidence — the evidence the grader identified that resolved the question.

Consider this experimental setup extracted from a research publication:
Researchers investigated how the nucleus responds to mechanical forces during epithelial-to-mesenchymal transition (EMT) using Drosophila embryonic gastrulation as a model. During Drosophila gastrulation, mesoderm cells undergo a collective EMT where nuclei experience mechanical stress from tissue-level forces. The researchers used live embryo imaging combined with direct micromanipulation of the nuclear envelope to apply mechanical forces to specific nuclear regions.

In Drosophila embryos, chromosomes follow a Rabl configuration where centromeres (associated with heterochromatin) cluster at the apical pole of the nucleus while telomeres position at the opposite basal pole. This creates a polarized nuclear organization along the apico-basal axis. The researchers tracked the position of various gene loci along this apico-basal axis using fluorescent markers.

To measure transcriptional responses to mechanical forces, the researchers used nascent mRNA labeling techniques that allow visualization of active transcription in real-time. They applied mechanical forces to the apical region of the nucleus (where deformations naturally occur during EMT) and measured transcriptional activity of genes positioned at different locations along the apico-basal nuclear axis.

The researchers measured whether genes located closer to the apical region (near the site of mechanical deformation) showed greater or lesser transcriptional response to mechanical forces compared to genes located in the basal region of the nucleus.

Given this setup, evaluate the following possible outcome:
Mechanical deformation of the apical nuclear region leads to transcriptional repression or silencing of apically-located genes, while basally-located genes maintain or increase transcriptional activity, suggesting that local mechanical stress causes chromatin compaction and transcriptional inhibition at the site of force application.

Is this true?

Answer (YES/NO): NO